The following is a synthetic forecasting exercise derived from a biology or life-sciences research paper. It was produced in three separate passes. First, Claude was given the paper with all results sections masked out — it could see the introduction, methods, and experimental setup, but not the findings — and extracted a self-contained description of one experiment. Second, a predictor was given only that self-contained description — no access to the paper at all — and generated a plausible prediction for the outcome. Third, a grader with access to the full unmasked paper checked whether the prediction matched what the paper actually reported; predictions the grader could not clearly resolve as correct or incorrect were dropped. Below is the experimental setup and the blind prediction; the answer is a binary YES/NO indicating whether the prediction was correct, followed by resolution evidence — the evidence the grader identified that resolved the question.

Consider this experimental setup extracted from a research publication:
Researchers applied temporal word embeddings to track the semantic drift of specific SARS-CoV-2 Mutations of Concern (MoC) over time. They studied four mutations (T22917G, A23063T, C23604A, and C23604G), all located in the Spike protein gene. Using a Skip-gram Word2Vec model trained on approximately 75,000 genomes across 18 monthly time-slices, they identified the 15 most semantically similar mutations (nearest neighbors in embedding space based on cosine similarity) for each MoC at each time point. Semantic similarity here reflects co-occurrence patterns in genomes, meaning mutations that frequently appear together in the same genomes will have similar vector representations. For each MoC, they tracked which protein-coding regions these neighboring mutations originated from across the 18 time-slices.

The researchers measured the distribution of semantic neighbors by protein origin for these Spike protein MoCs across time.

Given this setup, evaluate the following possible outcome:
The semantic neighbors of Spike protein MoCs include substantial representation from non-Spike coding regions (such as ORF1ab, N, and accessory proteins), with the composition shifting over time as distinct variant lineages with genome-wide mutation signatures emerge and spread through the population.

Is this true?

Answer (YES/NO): YES